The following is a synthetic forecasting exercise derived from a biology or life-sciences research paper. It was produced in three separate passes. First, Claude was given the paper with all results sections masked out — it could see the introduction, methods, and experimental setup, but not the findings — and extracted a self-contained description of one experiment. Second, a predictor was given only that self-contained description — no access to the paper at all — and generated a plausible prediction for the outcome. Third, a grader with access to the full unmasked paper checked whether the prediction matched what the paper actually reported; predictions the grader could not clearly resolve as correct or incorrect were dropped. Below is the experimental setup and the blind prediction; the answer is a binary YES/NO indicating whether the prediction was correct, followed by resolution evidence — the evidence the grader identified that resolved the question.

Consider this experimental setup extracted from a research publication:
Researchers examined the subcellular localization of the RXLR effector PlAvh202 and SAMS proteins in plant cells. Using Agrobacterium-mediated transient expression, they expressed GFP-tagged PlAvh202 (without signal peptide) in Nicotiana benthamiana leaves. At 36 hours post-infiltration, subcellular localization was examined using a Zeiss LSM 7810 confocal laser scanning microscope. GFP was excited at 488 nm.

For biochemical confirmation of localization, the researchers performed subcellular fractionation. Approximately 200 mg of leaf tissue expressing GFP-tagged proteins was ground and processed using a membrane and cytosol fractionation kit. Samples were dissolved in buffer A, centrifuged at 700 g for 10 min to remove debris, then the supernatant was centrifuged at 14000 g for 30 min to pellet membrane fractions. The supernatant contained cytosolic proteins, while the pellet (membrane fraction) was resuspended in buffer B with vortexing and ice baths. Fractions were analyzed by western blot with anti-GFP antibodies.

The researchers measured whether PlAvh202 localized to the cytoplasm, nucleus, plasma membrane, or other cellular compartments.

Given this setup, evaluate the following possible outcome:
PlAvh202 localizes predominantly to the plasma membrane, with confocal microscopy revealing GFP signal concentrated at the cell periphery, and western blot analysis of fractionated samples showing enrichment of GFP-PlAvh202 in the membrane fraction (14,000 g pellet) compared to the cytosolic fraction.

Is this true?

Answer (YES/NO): NO